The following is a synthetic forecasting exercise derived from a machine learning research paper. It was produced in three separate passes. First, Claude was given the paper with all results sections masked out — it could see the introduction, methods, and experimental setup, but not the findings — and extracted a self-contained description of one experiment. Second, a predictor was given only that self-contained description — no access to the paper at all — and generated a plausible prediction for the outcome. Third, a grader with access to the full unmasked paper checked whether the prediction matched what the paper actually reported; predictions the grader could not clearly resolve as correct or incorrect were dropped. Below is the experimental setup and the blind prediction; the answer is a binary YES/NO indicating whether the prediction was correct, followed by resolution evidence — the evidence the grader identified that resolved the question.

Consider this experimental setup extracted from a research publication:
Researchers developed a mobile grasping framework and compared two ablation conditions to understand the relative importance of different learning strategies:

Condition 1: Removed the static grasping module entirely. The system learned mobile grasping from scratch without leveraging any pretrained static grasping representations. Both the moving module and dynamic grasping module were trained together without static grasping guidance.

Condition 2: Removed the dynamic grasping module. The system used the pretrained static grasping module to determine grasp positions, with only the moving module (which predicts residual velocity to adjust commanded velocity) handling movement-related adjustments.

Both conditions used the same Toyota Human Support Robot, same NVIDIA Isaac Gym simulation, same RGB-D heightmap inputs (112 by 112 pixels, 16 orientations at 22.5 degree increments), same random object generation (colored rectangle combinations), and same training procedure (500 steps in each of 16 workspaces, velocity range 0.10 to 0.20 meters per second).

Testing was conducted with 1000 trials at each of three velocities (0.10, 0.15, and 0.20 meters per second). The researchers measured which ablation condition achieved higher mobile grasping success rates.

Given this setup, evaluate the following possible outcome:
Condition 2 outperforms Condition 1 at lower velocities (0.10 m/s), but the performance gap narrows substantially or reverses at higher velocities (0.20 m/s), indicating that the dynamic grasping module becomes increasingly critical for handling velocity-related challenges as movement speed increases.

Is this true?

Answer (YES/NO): NO